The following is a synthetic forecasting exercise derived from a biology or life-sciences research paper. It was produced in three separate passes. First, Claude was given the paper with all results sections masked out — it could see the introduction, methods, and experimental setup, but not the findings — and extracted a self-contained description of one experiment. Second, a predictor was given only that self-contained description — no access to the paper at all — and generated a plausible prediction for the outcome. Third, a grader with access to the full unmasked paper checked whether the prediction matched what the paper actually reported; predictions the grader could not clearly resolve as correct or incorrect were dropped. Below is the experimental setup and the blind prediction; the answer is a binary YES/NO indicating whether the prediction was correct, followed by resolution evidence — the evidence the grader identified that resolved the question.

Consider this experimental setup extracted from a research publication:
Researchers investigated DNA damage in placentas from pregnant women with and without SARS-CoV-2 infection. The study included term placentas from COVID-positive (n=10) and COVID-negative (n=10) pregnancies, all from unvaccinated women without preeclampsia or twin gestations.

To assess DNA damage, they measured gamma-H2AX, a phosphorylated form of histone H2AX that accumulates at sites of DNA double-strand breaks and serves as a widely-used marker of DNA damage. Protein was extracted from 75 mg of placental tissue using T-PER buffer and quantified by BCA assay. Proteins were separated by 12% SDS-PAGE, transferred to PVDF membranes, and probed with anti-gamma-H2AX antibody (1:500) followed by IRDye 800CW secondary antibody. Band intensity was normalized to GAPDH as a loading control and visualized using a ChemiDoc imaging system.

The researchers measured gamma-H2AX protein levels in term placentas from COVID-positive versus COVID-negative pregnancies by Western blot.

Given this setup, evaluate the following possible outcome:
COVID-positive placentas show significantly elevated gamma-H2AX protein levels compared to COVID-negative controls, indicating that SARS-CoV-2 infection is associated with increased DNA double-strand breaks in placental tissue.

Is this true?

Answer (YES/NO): NO